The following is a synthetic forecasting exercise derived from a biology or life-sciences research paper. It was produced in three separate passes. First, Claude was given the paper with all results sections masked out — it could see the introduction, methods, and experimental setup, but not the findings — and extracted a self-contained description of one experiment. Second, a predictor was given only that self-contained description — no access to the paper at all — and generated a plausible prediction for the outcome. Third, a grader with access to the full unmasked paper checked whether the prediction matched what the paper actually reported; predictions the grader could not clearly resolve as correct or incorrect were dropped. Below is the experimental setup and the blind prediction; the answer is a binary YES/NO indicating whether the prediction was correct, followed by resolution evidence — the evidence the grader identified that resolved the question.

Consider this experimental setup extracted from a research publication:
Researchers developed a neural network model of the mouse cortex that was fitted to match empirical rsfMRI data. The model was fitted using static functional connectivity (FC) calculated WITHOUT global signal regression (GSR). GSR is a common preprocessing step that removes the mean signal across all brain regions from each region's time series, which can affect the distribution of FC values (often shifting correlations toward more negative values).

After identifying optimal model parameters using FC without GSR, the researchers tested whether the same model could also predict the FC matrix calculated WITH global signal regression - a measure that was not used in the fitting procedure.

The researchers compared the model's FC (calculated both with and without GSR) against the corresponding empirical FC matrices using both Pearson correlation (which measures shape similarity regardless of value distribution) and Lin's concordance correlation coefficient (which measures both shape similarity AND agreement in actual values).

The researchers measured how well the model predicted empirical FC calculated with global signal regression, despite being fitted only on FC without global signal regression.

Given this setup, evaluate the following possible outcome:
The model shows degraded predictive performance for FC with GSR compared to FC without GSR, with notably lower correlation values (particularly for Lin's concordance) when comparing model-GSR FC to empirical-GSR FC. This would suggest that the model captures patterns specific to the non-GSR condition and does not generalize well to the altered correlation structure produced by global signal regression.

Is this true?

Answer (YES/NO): NO